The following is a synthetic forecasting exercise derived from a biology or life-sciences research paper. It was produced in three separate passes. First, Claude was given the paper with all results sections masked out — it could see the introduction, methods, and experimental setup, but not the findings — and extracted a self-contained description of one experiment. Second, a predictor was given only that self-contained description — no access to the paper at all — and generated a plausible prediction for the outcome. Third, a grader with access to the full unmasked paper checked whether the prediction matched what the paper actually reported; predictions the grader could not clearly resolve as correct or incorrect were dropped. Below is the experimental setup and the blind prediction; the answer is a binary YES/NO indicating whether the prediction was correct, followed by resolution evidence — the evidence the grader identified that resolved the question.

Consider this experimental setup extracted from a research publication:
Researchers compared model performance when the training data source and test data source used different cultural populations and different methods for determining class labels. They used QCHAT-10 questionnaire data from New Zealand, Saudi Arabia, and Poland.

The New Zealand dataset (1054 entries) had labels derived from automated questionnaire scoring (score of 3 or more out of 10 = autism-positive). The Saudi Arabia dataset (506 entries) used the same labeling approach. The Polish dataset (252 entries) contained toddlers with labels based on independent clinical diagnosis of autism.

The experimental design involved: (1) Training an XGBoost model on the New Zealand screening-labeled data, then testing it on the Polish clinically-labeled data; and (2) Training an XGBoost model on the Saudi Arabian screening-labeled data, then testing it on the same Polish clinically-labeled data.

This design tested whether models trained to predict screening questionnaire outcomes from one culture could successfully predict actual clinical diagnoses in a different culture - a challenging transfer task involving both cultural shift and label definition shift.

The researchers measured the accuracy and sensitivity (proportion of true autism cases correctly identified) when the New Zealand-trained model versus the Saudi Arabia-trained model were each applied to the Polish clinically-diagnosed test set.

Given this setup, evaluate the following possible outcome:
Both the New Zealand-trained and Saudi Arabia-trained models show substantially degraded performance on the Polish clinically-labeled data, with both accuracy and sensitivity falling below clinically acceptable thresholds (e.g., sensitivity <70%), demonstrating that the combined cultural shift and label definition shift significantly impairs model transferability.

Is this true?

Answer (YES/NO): NO